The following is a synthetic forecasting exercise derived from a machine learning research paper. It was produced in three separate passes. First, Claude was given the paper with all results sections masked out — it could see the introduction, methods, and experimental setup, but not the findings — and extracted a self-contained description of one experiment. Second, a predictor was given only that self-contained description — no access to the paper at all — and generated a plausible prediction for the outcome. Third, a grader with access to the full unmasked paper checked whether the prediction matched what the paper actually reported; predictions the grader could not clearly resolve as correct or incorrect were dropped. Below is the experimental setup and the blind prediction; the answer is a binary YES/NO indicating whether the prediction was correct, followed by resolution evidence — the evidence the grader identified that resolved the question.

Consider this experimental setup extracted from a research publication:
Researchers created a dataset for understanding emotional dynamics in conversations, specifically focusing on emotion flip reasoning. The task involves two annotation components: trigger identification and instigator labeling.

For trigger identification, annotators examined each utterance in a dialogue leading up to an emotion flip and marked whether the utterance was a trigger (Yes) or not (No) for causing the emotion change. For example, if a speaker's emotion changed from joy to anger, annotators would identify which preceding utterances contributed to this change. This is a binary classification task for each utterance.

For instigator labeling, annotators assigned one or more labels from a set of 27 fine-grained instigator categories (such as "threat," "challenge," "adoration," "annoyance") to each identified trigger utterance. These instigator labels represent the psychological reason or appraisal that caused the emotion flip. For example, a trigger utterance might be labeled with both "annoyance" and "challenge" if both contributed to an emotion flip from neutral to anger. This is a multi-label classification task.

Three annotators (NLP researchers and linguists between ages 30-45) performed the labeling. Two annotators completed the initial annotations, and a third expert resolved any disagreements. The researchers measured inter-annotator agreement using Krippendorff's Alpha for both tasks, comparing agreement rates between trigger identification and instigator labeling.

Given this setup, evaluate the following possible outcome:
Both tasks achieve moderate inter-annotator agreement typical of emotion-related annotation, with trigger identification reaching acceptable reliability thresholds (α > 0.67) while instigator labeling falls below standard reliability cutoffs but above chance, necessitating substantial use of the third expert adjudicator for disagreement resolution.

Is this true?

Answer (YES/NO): NO